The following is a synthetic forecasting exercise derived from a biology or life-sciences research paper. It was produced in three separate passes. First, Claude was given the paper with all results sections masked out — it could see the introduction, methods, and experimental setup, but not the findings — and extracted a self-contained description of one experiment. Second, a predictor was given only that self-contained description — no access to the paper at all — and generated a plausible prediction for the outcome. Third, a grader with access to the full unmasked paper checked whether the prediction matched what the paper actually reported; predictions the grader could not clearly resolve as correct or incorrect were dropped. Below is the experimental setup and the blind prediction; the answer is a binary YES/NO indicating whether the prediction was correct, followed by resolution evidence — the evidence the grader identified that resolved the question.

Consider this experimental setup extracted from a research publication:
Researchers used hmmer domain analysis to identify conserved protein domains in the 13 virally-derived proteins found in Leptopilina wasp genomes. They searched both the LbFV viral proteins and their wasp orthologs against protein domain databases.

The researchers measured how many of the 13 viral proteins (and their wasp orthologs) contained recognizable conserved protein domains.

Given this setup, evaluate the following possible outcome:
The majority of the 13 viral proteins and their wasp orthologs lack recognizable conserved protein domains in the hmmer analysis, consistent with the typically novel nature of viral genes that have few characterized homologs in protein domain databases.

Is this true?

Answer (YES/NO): YES